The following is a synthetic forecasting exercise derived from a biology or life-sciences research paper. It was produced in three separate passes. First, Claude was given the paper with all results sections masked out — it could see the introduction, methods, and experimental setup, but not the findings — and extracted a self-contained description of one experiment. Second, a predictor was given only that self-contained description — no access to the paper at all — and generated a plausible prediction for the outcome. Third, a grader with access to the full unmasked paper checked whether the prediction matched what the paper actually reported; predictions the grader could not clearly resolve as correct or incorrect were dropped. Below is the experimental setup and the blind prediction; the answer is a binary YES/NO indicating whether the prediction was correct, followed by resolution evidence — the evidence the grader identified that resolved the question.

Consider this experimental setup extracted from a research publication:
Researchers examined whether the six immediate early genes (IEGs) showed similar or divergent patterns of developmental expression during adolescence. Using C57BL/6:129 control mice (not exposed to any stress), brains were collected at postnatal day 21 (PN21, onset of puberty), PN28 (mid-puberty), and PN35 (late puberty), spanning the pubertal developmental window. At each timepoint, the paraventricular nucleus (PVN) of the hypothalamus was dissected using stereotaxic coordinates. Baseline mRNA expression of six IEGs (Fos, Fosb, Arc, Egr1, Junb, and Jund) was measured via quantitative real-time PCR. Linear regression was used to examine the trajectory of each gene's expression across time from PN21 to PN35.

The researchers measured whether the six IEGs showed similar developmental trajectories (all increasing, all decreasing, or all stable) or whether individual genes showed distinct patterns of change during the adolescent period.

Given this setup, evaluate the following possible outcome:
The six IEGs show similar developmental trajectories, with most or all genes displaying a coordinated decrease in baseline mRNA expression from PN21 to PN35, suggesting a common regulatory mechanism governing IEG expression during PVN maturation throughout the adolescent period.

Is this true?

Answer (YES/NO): NO